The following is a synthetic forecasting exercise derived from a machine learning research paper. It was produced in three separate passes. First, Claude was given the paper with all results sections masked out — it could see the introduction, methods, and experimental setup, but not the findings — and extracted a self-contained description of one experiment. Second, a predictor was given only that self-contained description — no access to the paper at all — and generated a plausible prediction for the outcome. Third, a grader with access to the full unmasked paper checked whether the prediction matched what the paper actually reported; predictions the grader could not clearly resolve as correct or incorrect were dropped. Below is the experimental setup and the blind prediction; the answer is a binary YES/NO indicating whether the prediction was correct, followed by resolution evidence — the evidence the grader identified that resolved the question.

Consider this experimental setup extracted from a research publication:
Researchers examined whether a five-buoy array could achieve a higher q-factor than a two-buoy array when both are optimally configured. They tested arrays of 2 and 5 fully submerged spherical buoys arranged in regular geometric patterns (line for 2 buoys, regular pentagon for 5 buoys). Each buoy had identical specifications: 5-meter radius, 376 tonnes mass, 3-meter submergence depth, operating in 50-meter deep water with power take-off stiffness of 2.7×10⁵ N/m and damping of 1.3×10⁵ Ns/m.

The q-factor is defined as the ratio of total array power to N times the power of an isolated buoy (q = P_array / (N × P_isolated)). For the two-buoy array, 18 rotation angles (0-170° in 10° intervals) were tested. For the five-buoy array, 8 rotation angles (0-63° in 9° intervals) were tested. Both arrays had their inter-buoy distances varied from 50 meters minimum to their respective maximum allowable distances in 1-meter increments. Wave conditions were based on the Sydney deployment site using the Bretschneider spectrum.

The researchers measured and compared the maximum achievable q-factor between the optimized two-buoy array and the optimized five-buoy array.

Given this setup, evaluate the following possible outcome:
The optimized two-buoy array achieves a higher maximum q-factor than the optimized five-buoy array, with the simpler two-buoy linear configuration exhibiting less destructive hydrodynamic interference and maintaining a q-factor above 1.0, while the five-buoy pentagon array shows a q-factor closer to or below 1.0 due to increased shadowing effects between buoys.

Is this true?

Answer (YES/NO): NO